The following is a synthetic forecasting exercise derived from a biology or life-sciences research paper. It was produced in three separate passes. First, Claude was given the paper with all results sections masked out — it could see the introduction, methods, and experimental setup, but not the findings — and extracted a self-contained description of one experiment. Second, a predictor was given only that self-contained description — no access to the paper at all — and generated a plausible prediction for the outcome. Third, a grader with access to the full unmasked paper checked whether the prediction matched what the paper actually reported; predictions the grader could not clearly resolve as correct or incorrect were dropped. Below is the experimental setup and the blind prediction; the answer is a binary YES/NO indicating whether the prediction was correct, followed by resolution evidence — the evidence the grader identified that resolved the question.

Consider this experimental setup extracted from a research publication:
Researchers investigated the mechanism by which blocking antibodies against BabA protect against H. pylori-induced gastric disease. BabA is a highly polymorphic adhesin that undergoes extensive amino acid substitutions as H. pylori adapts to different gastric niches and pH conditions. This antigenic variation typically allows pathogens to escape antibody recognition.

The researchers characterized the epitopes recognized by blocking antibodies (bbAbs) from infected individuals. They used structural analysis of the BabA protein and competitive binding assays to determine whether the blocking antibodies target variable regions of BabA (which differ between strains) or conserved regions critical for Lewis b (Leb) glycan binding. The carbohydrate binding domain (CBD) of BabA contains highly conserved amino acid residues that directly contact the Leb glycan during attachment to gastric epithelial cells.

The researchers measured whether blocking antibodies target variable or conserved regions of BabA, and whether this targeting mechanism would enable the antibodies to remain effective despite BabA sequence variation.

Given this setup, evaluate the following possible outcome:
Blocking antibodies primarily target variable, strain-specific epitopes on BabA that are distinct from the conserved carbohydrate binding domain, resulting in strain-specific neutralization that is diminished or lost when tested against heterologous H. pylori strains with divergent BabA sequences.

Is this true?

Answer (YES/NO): NO